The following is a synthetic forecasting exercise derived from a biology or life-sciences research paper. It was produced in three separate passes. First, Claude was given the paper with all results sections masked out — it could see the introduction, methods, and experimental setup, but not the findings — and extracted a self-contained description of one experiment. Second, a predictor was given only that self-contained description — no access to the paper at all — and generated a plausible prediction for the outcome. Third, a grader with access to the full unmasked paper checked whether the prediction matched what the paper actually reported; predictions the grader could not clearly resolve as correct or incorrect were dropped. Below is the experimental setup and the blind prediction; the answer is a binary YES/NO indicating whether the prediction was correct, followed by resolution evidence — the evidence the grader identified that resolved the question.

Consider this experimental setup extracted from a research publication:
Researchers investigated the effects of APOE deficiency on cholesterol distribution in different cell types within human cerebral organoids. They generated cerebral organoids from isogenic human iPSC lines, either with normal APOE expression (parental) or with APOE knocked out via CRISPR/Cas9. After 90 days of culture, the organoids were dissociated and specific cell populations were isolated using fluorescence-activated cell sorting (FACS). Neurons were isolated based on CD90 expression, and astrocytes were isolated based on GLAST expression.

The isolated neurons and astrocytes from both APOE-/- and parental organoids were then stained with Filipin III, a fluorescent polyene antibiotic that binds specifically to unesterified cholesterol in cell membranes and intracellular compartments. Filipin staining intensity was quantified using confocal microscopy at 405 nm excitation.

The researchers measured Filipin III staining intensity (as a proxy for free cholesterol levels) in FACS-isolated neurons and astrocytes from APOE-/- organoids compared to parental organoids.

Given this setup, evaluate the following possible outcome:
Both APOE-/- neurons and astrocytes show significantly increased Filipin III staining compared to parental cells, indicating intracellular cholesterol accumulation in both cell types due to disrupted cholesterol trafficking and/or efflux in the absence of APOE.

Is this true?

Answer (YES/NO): NO